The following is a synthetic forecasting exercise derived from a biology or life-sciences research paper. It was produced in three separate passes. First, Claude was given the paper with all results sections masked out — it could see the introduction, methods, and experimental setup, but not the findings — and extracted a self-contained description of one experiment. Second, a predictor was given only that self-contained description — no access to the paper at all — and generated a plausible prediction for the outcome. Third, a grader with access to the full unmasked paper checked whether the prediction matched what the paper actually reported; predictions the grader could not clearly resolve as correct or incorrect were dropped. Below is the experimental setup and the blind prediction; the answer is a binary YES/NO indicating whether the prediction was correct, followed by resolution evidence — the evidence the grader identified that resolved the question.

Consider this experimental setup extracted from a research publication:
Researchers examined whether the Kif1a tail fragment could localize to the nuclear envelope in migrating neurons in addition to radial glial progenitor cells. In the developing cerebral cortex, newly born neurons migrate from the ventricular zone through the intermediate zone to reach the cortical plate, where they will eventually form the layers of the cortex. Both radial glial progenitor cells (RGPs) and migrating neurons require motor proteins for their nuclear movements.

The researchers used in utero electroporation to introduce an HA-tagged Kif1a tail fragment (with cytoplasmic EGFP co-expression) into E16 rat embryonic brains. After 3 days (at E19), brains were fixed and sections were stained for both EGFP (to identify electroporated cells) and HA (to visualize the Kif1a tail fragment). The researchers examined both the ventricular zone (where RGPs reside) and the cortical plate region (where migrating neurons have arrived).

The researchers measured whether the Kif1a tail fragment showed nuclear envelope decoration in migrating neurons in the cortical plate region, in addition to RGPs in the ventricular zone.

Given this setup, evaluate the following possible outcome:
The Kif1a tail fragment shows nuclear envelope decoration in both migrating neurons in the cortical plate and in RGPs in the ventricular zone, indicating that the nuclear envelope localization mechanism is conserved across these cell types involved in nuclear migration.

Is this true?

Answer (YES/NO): YES